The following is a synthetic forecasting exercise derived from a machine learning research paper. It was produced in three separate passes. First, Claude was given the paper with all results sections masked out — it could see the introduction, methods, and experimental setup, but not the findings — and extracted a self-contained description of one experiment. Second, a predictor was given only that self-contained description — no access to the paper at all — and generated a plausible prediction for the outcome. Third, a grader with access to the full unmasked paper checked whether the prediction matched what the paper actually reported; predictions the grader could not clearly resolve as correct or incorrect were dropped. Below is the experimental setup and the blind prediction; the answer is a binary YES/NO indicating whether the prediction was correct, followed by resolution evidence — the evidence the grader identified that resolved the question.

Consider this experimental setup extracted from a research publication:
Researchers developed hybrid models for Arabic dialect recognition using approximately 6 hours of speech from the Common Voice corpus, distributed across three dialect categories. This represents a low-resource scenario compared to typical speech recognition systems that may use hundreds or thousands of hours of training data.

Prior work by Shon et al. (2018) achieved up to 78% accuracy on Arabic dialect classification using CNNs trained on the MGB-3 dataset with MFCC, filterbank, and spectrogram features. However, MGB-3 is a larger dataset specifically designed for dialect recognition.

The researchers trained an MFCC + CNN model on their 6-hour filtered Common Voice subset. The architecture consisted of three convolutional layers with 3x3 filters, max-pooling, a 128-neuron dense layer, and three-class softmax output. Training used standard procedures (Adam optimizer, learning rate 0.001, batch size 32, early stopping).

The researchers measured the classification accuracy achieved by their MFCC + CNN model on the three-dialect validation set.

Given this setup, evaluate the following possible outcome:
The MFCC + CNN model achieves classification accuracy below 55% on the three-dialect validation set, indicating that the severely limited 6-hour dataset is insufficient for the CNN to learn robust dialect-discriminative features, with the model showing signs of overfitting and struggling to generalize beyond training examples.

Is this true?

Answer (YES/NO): NO